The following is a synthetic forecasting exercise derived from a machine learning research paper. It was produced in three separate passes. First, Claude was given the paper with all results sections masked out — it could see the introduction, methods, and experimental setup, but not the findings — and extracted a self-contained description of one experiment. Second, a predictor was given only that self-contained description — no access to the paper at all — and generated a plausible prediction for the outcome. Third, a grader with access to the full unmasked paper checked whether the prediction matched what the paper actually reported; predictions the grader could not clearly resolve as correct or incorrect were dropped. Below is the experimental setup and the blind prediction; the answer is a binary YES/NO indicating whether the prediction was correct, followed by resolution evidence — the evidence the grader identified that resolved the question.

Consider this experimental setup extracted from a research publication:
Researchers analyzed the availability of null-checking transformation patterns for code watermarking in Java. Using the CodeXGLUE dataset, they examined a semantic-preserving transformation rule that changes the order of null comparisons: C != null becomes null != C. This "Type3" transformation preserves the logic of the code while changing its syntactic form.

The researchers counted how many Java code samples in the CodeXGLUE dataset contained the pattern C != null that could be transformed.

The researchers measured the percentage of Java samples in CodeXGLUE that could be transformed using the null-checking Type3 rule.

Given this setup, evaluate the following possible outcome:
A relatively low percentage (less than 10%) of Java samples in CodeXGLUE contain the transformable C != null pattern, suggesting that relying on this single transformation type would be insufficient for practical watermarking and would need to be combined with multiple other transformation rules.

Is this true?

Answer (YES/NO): NO